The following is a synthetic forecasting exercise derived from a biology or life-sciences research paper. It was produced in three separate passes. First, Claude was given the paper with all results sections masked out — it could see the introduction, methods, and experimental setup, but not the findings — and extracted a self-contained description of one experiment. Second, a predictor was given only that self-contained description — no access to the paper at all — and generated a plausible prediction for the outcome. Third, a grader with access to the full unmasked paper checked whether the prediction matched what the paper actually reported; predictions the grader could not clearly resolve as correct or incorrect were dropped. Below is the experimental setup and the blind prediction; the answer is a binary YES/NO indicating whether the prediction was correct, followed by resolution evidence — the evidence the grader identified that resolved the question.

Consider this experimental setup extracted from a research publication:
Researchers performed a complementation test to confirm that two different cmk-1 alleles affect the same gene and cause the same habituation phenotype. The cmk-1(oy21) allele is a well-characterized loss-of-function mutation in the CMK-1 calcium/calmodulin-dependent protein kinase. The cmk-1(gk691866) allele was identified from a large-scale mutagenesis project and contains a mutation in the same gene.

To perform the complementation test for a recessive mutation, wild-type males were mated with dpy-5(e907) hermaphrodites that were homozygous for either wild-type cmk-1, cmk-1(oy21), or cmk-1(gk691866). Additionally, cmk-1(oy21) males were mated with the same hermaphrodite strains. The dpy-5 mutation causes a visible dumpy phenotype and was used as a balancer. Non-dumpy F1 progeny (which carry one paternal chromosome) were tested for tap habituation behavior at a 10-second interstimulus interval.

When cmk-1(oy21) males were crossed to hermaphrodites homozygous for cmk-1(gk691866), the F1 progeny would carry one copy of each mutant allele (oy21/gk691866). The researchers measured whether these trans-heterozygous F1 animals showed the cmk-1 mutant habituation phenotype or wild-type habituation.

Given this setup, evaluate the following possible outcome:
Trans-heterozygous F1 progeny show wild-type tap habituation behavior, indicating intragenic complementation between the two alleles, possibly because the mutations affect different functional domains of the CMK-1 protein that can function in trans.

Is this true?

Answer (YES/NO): NO